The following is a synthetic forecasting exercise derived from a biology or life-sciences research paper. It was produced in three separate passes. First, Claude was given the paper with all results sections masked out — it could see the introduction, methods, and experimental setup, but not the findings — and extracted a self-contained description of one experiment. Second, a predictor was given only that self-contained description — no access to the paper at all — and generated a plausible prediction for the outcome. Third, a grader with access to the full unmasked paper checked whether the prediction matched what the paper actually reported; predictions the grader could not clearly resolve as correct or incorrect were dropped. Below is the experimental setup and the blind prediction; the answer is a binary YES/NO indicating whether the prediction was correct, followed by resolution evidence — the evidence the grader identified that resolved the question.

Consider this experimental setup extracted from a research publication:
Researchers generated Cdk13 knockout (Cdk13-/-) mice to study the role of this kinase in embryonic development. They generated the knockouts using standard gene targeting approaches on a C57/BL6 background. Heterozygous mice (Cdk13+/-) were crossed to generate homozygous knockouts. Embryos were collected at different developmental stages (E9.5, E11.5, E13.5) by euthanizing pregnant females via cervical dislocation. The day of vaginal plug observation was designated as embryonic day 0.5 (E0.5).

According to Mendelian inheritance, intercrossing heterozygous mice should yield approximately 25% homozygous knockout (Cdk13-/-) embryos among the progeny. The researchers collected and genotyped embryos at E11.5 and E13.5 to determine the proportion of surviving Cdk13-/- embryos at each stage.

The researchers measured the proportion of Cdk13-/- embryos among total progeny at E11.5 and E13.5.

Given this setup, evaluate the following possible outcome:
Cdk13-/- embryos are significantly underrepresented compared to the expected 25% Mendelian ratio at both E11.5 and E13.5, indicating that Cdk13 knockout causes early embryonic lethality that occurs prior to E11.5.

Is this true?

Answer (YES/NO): YES